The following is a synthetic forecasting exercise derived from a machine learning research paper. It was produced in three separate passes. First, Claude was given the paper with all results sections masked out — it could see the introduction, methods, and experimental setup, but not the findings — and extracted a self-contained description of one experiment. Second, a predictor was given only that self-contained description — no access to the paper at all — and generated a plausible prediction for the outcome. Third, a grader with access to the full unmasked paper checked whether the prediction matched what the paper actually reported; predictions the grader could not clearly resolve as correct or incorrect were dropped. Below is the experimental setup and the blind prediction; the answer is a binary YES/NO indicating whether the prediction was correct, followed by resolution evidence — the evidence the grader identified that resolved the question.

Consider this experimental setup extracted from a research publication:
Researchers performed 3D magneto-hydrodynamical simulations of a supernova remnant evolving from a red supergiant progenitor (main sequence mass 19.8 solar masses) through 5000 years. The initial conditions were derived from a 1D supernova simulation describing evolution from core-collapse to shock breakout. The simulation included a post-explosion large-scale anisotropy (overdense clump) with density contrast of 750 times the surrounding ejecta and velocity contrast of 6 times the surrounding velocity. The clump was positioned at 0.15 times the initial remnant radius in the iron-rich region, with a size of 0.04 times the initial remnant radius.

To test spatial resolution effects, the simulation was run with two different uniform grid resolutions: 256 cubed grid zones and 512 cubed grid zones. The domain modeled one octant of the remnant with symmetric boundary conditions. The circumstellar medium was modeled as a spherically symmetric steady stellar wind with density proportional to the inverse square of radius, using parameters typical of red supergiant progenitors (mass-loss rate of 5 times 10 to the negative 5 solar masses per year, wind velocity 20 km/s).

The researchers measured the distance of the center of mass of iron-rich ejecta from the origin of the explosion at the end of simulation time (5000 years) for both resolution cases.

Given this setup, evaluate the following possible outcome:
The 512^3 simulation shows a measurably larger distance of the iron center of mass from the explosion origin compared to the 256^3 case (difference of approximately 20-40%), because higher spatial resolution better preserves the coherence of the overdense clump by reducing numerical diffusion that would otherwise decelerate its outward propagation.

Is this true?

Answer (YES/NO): NO